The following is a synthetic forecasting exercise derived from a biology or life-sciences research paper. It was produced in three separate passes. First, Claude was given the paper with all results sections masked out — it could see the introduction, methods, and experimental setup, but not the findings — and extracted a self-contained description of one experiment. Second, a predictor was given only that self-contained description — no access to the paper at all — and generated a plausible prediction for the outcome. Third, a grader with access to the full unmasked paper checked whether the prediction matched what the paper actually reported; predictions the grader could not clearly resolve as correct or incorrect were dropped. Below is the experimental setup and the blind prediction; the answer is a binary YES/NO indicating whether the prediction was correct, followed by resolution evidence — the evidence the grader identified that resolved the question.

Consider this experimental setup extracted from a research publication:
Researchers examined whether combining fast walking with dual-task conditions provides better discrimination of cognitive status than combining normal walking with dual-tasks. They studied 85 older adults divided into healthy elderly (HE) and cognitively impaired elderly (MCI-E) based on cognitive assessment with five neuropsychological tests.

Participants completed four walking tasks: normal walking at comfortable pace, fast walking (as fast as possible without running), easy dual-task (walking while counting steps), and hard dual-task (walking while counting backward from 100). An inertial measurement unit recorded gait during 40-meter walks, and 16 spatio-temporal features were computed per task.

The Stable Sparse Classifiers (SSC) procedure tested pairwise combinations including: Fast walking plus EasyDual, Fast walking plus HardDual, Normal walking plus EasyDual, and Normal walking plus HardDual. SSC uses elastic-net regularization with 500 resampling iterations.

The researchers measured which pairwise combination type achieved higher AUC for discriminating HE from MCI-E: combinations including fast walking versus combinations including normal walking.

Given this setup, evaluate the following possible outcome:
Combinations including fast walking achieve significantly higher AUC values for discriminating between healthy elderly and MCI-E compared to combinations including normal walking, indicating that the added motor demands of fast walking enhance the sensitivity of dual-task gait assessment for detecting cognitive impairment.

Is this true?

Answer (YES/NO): YES